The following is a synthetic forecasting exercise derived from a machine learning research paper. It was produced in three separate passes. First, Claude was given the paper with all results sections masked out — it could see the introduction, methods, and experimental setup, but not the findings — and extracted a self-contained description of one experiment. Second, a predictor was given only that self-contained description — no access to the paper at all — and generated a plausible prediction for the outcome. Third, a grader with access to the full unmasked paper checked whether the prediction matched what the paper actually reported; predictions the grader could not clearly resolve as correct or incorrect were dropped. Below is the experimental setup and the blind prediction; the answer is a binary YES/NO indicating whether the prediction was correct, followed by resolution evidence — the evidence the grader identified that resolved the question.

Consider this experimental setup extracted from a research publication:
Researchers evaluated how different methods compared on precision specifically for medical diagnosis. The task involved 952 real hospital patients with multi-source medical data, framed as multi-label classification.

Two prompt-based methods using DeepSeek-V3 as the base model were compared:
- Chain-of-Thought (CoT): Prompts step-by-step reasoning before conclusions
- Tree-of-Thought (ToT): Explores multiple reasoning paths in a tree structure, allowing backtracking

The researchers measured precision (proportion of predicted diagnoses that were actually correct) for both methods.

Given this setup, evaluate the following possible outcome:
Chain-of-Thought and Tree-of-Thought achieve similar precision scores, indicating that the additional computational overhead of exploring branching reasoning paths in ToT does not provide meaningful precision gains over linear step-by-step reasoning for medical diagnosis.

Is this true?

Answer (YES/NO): NO